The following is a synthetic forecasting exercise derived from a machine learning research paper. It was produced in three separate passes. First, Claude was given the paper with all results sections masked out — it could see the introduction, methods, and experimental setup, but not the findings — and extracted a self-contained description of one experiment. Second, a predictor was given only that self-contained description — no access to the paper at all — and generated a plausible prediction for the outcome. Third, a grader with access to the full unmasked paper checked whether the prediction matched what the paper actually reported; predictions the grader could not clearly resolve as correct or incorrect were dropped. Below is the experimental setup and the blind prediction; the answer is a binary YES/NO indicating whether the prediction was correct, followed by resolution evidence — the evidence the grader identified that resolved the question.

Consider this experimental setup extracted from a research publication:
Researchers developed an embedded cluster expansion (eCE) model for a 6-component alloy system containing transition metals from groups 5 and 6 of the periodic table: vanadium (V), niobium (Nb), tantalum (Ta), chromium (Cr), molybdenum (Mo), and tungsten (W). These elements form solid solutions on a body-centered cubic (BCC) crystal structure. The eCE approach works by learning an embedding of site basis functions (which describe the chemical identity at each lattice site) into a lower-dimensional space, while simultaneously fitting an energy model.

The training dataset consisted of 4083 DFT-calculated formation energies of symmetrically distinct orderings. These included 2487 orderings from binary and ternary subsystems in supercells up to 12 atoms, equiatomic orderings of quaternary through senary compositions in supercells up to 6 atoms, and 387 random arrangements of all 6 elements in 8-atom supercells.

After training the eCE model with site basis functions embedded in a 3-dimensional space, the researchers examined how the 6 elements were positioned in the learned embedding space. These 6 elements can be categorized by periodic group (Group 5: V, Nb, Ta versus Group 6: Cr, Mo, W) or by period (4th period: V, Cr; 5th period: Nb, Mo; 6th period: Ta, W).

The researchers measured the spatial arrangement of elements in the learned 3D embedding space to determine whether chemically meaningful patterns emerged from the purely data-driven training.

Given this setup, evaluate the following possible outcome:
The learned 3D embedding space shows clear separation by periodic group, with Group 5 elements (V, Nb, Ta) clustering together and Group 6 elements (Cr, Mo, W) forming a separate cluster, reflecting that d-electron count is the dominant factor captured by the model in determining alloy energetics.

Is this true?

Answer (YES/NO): NO